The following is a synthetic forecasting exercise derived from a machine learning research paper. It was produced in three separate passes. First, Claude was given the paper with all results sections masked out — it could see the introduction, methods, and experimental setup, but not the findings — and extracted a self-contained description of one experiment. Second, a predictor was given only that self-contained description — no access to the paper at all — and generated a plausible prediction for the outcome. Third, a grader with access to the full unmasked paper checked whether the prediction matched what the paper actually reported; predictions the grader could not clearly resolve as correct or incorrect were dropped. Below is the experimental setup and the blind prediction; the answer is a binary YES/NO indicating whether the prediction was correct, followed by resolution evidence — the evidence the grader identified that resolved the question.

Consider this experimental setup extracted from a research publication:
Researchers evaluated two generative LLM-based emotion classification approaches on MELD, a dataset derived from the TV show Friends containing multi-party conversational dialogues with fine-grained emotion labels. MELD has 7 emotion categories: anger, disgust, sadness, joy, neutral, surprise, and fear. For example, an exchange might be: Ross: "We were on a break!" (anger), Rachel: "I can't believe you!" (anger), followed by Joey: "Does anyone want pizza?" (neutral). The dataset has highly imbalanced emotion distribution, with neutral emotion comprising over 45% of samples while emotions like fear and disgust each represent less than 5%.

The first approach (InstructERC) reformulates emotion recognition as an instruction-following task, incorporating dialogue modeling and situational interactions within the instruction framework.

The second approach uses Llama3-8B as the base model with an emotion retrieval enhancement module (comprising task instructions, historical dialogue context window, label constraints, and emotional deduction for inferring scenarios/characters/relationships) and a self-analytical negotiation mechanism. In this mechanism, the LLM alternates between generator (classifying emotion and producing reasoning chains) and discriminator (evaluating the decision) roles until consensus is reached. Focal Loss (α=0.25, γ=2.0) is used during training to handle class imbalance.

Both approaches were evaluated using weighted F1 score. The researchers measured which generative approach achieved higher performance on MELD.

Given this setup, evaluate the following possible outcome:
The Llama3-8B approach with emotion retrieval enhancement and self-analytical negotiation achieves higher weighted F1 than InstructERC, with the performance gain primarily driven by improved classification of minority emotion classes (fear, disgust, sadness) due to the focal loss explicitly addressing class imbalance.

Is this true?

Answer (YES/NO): NO